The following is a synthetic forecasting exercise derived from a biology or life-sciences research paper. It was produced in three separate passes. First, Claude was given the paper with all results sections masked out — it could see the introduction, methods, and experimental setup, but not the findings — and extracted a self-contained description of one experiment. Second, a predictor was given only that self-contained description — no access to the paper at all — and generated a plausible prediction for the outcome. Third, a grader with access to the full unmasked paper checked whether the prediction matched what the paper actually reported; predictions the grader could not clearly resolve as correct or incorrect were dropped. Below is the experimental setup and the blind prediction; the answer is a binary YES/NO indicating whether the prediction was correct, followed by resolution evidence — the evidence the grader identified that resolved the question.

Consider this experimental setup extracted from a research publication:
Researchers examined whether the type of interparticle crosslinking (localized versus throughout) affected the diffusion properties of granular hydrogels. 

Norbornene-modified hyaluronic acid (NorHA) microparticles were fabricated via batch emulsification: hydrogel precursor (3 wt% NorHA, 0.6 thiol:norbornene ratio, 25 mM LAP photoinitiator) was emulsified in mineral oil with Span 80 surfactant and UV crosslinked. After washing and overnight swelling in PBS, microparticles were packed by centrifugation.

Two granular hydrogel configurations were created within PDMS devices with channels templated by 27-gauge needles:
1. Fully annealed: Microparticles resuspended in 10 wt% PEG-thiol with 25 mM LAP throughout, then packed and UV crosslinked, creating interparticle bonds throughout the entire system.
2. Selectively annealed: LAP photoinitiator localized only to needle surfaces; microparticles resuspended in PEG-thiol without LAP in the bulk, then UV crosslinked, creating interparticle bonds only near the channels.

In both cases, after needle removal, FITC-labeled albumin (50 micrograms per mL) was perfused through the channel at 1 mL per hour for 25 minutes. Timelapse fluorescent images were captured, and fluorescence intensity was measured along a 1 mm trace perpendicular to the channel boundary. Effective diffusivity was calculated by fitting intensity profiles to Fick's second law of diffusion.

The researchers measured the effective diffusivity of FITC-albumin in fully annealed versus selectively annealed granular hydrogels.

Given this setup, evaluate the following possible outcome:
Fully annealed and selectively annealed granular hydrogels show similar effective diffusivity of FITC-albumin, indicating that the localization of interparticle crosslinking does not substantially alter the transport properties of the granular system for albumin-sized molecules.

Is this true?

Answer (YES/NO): NO